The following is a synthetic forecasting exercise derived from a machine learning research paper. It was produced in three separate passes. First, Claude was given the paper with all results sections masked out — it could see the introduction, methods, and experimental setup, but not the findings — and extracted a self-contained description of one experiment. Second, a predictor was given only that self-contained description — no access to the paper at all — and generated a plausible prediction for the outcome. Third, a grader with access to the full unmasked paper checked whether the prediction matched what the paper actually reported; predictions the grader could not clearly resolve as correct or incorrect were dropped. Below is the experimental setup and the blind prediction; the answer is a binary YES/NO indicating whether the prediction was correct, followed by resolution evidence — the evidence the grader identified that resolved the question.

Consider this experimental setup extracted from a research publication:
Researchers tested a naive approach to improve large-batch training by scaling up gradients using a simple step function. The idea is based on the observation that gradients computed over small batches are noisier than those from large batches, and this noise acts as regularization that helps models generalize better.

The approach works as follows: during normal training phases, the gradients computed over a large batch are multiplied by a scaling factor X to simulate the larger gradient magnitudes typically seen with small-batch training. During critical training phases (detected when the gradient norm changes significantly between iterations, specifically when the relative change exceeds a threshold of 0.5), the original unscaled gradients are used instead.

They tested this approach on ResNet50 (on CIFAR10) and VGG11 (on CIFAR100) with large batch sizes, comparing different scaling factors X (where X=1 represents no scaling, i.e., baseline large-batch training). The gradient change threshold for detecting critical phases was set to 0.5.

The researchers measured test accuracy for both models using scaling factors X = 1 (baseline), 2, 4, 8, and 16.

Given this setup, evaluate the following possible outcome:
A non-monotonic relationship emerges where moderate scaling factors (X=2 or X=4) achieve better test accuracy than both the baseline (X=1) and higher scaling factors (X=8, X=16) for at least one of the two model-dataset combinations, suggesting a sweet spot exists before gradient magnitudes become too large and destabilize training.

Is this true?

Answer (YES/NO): YES